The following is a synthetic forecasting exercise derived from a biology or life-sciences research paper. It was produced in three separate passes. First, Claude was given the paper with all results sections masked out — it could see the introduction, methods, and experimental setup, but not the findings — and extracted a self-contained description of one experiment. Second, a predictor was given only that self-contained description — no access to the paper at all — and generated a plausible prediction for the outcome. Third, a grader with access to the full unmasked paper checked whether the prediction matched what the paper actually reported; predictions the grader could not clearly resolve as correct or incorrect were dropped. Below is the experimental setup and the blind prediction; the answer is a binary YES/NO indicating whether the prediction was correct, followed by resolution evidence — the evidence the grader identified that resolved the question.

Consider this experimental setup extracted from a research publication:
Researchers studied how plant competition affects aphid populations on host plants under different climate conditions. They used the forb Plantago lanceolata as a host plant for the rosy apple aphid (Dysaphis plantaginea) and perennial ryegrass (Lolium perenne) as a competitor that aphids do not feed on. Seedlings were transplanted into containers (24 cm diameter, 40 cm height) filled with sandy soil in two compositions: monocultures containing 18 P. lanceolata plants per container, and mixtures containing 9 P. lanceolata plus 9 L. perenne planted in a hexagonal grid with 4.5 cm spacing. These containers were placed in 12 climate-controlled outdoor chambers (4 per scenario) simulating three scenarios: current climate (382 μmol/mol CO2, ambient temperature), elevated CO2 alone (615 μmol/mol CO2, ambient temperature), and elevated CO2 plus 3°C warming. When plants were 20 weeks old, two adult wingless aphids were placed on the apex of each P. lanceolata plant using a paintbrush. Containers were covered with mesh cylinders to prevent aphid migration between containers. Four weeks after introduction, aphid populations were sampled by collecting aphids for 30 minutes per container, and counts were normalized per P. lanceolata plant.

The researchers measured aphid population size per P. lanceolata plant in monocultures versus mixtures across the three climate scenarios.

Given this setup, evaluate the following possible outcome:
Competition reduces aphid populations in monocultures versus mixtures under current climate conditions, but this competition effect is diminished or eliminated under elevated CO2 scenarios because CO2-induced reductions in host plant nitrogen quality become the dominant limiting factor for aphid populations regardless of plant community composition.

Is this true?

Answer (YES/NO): NO